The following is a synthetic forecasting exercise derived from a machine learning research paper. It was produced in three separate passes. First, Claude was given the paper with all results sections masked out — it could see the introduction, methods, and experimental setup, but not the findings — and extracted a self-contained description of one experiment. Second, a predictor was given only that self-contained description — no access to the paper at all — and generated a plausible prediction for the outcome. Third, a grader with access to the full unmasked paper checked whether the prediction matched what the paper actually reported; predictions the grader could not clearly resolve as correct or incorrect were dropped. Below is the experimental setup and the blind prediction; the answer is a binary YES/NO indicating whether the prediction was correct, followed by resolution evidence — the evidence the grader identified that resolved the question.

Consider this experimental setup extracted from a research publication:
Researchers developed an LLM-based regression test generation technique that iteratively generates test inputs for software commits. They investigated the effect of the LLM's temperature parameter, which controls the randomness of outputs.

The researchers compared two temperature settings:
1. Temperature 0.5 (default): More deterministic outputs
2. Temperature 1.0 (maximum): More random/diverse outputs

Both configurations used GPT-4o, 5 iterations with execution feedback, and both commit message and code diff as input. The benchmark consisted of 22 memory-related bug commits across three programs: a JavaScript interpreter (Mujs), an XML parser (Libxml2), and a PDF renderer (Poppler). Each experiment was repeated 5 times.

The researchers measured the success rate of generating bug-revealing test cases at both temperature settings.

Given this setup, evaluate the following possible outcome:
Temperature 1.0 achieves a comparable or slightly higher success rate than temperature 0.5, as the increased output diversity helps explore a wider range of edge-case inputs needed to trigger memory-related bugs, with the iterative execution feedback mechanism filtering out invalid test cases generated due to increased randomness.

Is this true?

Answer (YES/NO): NO